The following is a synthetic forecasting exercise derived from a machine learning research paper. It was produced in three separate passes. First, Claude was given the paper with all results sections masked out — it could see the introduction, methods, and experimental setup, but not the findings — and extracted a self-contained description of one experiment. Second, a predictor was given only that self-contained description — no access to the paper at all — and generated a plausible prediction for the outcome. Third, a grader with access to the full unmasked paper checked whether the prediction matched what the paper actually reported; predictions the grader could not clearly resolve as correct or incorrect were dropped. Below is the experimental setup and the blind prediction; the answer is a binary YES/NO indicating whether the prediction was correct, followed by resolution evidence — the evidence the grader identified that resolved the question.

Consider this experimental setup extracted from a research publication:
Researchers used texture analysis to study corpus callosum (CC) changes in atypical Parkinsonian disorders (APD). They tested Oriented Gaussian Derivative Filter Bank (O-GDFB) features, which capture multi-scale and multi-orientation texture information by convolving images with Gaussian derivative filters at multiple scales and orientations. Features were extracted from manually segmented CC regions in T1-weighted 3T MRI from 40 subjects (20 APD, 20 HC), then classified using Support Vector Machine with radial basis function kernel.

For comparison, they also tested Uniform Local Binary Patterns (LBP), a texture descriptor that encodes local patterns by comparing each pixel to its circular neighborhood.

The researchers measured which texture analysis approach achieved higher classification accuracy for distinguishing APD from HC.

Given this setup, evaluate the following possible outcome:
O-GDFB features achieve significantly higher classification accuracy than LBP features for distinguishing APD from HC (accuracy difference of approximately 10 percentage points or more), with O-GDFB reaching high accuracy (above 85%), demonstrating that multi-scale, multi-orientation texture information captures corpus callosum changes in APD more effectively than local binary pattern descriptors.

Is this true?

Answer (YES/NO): NO